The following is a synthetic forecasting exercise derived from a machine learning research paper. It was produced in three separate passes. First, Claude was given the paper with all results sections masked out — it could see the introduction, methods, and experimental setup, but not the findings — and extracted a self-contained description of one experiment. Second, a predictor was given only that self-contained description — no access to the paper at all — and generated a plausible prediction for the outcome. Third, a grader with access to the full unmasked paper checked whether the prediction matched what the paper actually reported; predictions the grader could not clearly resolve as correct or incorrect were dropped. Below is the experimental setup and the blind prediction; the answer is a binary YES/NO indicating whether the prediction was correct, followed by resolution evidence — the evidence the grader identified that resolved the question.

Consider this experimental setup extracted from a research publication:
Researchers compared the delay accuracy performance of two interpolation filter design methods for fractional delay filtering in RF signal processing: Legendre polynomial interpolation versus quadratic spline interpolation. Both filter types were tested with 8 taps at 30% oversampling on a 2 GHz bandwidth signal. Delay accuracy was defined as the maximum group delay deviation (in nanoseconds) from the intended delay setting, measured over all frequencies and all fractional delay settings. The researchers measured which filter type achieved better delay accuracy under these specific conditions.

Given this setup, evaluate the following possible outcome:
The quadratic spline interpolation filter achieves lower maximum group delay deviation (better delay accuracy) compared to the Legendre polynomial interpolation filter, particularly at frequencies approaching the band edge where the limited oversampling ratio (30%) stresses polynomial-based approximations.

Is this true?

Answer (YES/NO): NO